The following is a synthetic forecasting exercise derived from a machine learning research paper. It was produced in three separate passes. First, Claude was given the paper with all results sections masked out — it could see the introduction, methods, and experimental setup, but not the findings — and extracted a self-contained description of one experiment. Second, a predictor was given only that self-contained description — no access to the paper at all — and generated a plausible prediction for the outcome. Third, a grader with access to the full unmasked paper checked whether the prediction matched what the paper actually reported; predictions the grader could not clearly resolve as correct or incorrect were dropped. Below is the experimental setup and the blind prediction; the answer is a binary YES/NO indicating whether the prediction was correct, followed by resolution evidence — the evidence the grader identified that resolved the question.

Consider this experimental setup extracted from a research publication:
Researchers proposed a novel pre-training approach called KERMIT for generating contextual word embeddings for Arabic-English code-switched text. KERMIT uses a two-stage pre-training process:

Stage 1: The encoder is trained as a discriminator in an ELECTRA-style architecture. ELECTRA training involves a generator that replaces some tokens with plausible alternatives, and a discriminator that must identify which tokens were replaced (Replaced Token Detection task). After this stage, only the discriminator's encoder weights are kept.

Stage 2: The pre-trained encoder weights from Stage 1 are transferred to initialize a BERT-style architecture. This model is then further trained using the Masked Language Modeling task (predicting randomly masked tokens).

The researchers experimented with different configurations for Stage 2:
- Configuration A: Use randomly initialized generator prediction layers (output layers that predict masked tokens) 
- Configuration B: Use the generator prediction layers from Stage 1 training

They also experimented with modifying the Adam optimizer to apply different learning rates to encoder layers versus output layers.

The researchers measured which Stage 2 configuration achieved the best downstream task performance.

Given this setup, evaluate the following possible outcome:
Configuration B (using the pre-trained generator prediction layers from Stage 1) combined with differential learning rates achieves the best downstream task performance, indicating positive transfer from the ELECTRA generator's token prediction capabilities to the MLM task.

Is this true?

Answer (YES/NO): NO